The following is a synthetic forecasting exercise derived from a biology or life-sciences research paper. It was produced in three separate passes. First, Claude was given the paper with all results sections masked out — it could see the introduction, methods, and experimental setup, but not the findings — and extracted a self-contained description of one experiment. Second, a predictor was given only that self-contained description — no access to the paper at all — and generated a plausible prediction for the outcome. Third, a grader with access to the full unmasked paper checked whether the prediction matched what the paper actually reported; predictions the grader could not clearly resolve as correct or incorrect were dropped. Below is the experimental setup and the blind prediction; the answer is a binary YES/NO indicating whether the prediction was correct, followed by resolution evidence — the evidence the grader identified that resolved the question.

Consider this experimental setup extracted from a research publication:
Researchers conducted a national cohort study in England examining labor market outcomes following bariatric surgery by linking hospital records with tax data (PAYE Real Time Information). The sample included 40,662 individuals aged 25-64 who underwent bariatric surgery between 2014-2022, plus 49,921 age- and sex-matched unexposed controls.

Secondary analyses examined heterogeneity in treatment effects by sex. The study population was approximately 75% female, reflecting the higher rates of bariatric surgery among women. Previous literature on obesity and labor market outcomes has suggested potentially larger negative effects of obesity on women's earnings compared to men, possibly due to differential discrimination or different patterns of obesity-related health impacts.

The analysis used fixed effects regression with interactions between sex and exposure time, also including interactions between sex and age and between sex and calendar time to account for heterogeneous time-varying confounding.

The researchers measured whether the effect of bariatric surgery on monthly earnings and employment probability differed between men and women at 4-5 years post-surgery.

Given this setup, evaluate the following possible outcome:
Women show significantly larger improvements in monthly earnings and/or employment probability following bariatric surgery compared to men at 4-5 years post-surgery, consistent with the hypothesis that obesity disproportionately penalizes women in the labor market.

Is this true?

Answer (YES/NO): NO